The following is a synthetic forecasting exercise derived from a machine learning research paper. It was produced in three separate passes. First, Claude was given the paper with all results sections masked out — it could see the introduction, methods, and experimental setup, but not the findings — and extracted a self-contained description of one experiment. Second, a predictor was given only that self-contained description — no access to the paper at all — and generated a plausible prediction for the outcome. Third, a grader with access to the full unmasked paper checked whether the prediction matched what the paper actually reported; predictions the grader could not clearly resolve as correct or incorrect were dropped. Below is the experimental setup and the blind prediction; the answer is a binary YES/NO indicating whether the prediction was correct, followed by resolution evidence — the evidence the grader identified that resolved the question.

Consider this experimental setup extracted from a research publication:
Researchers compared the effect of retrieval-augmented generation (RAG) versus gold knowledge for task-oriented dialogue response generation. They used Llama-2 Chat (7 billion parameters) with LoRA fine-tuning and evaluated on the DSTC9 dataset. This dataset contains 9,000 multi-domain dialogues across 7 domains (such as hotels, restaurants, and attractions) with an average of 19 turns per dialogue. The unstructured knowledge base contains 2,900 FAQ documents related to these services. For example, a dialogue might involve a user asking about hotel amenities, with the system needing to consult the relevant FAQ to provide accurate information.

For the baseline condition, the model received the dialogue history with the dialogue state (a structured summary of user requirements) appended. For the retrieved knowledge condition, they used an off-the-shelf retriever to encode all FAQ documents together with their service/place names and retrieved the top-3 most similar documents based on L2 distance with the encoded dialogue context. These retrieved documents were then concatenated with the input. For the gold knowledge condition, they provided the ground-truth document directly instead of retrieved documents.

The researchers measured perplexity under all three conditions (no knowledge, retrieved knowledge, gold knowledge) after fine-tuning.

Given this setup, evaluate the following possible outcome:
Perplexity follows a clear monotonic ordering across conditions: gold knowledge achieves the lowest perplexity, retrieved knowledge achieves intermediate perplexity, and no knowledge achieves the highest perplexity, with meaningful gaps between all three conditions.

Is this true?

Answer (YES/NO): NO